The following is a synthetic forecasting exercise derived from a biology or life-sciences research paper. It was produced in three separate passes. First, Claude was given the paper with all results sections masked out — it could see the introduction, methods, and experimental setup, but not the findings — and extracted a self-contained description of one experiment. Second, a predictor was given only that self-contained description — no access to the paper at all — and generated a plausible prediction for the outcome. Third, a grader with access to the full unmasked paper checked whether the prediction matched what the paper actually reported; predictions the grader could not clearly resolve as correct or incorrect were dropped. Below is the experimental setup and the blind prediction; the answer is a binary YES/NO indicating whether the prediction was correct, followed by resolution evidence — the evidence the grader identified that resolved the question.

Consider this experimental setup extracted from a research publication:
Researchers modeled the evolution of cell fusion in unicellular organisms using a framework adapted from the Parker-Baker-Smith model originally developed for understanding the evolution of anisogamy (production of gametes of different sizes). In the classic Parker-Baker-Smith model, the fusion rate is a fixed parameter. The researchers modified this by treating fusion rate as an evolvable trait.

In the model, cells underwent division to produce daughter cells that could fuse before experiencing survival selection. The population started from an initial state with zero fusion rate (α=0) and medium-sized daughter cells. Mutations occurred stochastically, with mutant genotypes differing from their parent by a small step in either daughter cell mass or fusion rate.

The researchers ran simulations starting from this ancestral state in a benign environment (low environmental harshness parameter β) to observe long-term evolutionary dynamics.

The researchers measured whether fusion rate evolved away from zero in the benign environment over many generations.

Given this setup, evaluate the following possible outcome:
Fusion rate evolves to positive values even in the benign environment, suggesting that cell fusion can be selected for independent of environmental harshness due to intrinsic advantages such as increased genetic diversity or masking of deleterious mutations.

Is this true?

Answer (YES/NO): NO